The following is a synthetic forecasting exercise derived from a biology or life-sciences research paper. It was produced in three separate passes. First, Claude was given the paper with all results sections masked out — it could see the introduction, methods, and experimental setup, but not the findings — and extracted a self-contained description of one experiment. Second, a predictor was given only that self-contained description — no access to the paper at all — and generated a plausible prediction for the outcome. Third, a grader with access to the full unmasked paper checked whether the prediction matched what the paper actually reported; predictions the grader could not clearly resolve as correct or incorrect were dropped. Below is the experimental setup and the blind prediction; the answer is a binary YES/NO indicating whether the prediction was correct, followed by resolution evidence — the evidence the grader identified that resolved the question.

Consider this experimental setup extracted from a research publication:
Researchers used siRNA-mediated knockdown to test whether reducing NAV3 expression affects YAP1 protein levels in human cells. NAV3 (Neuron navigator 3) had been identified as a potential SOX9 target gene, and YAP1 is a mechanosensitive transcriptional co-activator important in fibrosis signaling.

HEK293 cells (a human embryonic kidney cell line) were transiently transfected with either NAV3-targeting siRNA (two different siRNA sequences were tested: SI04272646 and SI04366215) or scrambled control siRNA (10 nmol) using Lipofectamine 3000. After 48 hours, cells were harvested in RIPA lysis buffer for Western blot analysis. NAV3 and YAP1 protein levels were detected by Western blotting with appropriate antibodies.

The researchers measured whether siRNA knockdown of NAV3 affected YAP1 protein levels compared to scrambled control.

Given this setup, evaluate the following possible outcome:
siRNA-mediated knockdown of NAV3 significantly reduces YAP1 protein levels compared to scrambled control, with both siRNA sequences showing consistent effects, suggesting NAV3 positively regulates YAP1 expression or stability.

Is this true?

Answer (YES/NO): NO